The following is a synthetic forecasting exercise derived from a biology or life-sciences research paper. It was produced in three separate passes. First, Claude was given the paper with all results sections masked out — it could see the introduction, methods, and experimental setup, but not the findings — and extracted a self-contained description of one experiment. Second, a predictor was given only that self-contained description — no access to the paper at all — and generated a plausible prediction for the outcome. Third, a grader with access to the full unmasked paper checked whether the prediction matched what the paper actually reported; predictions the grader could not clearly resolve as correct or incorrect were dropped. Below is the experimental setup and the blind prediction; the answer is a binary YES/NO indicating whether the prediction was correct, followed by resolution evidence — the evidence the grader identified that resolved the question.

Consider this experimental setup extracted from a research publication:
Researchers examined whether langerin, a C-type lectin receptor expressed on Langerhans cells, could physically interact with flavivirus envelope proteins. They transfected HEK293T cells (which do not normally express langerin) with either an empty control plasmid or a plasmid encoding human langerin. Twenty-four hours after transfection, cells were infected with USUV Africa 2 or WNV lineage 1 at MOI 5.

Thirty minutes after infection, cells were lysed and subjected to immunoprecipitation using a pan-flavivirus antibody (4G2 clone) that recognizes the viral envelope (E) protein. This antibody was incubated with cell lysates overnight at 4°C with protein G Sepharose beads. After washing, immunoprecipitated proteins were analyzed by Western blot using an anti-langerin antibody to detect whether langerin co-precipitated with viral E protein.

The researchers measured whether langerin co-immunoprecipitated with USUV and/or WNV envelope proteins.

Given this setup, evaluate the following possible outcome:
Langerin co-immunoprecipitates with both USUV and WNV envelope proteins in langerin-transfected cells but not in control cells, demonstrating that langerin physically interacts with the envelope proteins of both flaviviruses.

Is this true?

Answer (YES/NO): YES